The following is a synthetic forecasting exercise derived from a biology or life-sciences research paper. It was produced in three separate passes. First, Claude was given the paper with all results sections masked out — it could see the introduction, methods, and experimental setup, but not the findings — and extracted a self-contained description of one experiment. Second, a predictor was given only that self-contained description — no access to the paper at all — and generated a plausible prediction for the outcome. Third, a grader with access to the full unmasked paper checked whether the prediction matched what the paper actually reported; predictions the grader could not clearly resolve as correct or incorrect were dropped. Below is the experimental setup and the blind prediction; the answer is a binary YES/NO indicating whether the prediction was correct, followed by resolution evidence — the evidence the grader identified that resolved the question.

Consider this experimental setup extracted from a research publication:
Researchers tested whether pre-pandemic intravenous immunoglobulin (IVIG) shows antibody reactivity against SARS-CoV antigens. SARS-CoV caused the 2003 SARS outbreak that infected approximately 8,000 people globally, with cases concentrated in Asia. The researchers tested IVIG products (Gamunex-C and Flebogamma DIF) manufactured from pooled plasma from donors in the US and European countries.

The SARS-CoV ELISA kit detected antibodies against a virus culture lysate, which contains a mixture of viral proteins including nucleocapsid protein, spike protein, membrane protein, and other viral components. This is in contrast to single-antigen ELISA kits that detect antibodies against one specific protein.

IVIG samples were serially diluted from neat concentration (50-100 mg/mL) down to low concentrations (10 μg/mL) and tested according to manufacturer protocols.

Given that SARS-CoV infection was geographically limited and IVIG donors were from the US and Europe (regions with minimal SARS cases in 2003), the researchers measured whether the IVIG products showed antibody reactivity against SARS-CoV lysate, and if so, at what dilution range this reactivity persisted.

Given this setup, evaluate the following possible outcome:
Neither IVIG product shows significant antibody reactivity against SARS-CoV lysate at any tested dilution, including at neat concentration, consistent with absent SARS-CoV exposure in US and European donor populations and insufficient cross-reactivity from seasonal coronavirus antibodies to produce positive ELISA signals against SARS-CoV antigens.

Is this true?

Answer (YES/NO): NO